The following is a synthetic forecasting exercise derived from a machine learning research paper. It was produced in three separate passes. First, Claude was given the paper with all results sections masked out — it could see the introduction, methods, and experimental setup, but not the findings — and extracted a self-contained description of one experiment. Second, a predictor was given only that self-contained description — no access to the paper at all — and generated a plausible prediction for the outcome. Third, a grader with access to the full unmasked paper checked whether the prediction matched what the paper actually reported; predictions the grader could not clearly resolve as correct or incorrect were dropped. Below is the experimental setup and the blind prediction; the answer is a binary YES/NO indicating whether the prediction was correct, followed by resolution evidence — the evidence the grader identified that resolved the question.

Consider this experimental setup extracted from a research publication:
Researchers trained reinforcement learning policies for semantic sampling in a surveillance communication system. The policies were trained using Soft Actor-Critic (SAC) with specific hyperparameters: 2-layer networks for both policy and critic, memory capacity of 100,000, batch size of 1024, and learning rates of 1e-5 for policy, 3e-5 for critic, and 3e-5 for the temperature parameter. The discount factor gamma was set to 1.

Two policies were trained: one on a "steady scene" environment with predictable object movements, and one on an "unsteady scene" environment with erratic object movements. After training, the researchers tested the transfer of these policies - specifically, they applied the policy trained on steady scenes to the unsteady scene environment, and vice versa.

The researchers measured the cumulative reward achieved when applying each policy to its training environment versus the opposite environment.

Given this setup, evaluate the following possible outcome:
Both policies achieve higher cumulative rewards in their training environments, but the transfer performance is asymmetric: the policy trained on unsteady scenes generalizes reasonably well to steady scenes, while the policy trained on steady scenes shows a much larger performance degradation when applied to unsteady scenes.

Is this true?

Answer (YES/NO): NO